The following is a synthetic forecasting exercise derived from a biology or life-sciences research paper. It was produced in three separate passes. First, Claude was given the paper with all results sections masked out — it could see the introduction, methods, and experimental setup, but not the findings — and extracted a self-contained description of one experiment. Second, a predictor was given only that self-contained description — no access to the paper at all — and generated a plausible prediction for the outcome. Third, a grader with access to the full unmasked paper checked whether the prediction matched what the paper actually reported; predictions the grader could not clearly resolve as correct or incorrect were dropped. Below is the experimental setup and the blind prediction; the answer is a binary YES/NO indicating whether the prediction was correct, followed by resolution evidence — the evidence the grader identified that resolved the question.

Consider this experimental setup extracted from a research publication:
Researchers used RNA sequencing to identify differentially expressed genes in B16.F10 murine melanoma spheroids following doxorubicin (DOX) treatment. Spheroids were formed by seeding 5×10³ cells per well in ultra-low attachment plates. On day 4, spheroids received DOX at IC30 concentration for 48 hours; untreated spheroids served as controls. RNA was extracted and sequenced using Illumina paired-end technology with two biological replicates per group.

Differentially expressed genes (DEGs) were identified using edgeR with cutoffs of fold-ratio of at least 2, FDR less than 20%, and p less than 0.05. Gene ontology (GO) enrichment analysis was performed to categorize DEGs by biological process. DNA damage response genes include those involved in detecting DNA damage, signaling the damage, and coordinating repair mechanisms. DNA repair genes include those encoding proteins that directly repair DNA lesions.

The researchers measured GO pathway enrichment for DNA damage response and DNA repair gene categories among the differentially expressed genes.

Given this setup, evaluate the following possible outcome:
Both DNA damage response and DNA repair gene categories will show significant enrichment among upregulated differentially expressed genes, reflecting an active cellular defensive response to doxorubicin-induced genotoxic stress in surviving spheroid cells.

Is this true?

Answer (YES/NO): NO